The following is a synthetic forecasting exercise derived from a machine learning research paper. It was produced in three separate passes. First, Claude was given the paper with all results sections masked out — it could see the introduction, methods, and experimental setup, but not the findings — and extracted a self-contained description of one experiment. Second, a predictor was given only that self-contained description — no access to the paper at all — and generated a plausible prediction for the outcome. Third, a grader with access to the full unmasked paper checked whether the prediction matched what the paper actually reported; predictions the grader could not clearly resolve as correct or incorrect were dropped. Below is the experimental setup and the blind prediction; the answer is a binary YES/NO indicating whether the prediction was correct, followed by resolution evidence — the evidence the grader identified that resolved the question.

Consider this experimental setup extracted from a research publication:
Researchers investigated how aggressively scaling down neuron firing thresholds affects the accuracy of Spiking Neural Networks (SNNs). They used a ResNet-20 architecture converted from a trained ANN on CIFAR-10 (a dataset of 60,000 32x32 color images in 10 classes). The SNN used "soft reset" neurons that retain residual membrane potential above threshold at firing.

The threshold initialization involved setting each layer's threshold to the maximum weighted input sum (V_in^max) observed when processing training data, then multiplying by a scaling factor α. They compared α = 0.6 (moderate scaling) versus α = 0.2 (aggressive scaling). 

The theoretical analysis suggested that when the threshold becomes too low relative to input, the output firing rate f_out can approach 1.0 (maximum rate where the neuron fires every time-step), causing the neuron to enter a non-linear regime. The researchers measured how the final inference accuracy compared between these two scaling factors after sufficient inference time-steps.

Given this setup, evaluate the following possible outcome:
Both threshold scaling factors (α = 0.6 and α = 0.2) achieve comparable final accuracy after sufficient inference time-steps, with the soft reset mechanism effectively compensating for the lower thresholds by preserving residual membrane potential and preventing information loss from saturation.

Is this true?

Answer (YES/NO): NO